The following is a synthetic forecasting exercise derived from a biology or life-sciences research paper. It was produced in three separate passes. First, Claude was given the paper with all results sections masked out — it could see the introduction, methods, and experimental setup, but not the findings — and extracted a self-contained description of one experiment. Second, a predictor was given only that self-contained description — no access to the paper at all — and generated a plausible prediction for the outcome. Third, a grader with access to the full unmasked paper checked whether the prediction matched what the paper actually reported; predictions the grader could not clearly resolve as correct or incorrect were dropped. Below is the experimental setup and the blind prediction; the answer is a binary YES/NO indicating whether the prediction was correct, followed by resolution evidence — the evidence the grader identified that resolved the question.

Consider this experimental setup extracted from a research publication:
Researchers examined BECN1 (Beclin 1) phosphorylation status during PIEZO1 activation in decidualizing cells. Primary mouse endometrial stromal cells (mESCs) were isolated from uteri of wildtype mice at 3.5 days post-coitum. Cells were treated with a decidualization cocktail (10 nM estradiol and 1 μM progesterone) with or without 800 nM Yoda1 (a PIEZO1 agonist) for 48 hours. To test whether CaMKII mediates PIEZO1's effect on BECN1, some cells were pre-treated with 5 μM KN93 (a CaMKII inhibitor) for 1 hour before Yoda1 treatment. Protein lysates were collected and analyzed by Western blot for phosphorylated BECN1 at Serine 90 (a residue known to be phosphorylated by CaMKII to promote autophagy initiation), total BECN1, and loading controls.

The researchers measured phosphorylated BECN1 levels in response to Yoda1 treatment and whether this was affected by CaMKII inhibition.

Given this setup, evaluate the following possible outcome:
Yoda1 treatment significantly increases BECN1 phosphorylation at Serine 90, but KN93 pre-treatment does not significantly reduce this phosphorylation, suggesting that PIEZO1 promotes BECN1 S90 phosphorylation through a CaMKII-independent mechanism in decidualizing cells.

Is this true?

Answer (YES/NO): NO